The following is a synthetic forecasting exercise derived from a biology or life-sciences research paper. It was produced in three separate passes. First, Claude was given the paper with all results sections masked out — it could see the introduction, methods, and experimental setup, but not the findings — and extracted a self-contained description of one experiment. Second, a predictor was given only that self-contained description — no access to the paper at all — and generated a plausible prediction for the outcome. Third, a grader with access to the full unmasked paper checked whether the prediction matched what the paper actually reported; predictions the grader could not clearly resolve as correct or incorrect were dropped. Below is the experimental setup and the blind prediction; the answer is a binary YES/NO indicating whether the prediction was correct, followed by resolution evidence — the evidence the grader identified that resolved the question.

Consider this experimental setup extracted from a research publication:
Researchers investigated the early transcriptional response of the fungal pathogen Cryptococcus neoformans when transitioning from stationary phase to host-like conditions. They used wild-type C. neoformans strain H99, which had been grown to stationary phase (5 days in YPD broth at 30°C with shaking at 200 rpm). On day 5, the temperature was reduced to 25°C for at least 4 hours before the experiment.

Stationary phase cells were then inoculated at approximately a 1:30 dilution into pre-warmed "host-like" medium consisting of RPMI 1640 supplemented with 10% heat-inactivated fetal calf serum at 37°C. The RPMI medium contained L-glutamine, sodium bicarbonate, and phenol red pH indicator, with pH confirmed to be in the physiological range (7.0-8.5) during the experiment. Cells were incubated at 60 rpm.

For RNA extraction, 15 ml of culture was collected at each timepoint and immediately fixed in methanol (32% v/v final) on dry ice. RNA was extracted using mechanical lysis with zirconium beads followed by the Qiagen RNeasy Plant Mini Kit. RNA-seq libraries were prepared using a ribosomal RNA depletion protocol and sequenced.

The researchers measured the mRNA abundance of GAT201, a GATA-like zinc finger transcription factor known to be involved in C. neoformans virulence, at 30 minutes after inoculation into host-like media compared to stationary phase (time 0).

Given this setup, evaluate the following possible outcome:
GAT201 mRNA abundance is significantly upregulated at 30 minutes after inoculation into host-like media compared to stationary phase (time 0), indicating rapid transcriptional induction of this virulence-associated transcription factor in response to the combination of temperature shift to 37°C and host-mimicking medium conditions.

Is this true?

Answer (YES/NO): YES